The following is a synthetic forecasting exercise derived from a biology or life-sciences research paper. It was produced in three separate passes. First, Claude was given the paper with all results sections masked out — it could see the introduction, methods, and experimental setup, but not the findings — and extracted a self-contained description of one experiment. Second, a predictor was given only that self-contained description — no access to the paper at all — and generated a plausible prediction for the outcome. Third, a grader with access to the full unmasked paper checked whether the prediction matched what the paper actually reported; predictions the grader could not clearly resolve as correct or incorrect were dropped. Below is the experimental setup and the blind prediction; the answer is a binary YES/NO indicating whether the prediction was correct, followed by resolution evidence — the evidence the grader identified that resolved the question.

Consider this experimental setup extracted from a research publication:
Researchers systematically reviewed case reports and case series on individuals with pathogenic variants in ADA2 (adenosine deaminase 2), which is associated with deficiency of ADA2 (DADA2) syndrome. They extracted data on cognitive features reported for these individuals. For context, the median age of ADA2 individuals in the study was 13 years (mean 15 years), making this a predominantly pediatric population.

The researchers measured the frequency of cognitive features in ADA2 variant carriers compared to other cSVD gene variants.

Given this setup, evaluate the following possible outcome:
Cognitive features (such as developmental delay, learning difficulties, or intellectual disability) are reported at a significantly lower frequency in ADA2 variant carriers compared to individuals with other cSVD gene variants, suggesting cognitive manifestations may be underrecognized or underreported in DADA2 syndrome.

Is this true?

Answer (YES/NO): YES